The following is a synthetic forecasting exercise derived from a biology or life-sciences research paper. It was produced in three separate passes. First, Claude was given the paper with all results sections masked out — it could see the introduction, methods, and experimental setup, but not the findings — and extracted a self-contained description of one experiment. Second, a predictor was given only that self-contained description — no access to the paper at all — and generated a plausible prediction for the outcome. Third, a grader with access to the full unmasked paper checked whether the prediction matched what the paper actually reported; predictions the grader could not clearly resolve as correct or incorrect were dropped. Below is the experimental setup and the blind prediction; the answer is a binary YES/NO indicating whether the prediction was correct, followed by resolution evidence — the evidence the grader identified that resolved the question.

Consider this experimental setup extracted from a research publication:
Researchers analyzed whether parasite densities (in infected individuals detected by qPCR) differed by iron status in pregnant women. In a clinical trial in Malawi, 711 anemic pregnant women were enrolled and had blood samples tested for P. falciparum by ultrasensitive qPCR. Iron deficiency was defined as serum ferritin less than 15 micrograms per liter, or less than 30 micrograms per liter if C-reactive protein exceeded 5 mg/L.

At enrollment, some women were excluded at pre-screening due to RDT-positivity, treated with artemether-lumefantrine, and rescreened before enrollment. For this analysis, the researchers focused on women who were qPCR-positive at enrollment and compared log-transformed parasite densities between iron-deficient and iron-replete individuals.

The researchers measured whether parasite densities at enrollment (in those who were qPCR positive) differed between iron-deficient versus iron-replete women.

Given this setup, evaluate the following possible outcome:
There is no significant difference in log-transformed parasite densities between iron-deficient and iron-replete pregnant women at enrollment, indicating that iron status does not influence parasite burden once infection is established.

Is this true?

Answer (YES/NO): YES